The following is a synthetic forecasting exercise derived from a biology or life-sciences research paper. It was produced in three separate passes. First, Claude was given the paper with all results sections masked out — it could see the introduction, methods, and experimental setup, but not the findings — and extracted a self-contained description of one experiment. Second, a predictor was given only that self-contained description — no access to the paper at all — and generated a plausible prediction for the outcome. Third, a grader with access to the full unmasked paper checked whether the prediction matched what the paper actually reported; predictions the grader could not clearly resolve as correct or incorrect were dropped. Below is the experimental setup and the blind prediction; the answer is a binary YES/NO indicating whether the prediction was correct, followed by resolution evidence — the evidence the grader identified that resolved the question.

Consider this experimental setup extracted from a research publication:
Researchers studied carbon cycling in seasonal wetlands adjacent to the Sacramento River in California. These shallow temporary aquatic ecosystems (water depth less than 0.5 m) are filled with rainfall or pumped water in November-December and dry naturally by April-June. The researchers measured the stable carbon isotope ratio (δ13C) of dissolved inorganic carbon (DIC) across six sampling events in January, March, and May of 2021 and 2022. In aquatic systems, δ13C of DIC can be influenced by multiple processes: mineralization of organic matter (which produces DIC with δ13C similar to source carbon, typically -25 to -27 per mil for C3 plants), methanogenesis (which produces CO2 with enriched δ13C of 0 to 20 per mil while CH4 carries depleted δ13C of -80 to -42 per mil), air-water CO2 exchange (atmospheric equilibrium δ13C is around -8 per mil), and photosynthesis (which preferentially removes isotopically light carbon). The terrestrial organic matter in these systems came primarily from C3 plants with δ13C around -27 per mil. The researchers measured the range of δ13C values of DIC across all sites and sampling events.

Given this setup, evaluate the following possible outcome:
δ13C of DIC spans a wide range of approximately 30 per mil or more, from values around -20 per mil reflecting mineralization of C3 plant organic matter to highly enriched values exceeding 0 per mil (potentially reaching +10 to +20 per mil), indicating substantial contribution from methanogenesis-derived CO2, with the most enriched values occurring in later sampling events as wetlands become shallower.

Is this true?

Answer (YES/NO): NO